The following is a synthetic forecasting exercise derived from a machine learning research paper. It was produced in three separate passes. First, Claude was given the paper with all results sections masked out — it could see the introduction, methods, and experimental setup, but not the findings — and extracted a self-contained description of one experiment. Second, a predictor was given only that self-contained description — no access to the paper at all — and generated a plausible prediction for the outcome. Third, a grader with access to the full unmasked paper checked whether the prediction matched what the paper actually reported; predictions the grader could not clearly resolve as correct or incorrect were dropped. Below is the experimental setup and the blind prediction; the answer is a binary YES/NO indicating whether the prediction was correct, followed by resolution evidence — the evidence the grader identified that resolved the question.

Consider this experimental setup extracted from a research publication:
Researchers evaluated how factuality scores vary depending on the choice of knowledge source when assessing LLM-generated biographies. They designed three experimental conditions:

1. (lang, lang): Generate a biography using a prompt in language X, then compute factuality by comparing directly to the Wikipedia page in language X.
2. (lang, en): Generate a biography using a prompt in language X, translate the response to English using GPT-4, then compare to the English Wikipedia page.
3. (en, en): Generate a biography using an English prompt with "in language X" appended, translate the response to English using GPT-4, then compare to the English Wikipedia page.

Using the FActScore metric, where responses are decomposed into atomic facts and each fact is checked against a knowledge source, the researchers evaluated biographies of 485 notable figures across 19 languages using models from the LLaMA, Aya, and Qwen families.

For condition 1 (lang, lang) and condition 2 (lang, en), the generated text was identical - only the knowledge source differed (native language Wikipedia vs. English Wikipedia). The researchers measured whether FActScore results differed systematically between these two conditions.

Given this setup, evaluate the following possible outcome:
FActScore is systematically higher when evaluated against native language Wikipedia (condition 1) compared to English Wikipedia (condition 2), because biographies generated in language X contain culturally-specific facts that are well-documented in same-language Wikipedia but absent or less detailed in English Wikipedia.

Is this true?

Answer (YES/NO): NO